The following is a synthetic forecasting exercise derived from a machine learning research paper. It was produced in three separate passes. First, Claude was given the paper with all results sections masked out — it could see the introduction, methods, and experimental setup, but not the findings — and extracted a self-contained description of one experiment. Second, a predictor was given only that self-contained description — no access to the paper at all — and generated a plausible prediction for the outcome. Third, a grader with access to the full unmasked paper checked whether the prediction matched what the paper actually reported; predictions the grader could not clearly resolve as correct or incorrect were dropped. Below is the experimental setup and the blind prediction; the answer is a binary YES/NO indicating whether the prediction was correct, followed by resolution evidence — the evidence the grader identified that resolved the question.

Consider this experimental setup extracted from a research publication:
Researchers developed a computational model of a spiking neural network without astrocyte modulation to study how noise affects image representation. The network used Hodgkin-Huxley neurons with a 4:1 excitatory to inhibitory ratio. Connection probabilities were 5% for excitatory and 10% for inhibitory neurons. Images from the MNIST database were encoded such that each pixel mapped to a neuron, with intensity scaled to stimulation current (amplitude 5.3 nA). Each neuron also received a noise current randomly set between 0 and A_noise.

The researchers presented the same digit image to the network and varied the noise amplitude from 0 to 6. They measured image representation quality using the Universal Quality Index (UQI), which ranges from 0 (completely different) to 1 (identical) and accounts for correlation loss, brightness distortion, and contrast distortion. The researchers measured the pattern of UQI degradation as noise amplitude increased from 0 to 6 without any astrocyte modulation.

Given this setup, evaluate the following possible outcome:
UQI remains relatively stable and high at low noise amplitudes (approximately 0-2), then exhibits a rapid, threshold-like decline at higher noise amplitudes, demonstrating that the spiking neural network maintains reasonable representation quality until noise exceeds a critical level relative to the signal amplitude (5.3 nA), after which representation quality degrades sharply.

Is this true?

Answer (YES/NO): NO